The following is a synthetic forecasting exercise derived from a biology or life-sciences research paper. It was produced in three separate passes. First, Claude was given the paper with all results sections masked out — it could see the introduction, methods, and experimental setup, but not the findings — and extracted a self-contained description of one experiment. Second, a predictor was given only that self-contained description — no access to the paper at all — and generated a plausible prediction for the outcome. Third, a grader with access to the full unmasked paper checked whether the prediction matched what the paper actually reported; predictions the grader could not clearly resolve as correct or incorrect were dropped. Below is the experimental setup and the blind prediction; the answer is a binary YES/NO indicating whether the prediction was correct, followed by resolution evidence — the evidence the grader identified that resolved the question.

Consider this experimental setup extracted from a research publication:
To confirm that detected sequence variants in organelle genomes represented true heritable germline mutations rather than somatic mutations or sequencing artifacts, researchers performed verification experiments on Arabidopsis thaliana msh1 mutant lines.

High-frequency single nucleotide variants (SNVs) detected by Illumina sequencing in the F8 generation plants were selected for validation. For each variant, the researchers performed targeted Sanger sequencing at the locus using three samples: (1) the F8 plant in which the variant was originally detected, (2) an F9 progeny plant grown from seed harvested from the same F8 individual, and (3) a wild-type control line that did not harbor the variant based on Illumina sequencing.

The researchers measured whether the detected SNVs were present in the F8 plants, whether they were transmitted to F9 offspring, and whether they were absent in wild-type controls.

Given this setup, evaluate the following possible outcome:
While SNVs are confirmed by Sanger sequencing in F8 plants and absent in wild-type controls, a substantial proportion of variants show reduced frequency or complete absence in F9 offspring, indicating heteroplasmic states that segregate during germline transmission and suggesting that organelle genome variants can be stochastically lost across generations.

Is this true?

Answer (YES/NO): NO